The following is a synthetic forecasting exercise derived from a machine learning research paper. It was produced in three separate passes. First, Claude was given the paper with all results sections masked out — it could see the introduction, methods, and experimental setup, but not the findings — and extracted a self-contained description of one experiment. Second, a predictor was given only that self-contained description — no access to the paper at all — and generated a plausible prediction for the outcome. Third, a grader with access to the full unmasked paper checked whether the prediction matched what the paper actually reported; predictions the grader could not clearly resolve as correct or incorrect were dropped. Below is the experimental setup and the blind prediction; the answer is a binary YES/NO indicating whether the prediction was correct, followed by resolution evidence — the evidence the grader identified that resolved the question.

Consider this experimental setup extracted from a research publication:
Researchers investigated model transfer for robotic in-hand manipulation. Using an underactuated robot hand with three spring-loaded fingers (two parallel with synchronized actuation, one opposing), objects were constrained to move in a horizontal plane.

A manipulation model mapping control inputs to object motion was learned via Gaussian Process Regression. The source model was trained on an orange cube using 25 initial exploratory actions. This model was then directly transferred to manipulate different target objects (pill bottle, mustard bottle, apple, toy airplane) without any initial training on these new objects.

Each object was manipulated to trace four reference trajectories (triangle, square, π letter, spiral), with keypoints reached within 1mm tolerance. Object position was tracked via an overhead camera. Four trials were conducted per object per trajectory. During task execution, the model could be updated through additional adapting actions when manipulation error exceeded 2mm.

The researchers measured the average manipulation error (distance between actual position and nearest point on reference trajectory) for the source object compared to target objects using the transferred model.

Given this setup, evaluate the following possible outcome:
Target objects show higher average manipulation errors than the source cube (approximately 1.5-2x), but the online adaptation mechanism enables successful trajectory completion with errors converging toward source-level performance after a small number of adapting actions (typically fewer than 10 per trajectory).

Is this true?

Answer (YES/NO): NO